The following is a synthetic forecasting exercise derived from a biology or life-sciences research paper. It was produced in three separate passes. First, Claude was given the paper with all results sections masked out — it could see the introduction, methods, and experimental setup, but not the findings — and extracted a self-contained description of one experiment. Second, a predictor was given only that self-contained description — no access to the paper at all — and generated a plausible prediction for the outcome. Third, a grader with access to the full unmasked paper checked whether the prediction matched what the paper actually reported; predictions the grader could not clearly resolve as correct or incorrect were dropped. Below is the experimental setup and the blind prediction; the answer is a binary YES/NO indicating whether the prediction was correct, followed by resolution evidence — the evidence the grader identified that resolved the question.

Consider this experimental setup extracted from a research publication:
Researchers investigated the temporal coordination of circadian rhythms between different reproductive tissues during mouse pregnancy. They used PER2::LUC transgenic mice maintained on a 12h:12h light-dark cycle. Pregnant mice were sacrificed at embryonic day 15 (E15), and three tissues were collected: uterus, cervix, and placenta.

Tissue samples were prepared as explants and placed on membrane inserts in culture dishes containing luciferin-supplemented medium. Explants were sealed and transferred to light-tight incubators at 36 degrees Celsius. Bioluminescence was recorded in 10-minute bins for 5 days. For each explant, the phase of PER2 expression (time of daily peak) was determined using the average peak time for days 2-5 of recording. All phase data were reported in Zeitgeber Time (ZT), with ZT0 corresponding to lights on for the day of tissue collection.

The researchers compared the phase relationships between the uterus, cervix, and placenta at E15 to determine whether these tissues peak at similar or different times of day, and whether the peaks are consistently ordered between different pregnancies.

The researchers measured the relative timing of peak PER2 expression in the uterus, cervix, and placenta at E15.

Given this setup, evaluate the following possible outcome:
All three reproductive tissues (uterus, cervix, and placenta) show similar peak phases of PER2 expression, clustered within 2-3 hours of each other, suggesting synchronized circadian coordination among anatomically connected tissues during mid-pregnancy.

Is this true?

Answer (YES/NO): NO